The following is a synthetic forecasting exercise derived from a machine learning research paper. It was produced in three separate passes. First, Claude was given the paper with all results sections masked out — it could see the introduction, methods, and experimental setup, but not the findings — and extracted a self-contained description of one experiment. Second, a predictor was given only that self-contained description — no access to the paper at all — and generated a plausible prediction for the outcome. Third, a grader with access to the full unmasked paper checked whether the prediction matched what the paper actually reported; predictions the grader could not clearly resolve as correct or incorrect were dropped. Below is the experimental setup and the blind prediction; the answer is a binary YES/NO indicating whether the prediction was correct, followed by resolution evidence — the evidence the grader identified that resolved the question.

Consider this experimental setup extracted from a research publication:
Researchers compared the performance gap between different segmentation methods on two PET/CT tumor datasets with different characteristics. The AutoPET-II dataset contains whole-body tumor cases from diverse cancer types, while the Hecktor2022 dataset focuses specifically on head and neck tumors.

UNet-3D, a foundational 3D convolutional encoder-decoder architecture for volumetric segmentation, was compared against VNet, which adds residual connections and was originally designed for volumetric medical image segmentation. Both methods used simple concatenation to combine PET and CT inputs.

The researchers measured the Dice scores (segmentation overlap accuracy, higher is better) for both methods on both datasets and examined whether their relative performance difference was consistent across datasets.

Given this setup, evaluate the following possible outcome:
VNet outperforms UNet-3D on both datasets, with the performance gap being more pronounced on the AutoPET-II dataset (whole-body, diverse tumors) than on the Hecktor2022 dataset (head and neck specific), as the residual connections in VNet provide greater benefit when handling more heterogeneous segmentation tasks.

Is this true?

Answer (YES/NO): NO